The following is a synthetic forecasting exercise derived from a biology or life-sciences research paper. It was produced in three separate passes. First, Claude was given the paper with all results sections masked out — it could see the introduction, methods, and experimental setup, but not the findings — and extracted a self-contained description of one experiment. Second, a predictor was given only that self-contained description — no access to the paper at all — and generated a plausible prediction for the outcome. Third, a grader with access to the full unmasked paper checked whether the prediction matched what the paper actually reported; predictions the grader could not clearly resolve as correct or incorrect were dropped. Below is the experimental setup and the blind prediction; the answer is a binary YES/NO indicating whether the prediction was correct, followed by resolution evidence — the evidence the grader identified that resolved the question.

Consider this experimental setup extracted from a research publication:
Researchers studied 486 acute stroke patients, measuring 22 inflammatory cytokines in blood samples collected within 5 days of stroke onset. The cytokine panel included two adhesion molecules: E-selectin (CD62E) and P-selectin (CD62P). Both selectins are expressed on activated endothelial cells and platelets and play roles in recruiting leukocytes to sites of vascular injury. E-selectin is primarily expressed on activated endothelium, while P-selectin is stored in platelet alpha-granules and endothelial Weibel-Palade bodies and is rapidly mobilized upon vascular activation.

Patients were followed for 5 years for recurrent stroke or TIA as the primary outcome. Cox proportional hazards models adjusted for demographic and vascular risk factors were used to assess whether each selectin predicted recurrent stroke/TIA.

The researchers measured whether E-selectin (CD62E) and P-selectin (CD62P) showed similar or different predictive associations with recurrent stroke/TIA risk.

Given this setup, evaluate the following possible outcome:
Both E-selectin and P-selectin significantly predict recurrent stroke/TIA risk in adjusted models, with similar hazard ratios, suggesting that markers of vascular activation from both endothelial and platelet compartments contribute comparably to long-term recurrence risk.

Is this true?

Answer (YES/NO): NO